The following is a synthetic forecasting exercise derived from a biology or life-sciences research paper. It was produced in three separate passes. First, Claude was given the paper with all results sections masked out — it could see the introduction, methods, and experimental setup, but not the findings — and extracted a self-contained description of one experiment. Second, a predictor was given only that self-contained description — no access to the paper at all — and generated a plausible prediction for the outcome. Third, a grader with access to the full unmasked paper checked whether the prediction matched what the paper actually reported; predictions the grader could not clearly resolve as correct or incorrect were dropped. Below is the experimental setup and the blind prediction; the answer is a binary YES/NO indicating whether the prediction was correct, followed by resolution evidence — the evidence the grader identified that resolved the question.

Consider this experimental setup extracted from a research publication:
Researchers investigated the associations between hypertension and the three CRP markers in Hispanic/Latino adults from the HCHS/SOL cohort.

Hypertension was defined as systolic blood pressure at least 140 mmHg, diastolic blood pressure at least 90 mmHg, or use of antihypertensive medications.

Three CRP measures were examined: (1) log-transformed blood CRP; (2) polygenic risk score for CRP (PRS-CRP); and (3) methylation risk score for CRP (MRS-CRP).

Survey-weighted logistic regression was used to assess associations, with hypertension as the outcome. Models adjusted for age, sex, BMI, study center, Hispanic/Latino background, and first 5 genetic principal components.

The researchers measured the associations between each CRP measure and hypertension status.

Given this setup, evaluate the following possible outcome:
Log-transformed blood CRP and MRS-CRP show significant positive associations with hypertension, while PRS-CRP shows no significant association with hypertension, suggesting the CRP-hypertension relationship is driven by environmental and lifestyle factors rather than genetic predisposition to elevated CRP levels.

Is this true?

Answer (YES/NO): NO